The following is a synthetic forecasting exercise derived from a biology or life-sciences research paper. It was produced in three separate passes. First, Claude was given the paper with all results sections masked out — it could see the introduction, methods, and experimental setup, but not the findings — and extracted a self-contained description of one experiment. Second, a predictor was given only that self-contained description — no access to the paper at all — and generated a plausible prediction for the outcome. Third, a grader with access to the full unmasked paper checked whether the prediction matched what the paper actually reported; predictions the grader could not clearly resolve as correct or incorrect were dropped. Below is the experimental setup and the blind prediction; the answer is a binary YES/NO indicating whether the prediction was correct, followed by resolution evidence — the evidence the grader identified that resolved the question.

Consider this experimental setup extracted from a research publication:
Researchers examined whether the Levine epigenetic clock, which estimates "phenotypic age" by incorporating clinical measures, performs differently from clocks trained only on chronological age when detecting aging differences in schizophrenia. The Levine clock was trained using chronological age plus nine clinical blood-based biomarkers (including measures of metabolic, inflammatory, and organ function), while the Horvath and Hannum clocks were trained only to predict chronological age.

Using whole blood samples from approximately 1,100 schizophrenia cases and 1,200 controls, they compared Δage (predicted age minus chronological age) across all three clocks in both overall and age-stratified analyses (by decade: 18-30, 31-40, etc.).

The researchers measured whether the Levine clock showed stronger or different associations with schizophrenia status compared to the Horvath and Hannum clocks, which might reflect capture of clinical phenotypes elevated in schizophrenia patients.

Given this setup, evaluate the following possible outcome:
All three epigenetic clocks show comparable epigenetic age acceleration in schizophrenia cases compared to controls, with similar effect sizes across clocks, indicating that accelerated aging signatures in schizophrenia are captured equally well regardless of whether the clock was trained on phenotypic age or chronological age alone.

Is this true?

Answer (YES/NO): NO